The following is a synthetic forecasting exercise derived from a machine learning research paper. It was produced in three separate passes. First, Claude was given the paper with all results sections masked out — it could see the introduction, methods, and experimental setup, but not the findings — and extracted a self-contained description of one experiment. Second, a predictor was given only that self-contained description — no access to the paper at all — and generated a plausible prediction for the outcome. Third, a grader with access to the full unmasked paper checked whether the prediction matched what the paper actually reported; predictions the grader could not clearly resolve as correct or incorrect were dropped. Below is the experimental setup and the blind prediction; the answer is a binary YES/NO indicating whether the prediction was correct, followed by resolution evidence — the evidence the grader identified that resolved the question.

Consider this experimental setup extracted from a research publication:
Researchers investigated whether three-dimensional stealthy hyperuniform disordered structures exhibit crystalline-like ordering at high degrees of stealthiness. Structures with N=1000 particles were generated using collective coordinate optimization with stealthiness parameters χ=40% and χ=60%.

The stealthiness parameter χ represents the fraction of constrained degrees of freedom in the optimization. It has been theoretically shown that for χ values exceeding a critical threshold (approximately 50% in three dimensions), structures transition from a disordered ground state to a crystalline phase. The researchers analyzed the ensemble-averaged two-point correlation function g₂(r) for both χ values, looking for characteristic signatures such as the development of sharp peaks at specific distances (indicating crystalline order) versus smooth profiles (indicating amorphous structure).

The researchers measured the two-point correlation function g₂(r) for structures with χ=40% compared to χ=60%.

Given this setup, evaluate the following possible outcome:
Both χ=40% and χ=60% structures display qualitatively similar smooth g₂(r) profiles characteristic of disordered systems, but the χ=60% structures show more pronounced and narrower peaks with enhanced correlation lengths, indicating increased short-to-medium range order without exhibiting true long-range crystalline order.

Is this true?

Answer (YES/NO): NO